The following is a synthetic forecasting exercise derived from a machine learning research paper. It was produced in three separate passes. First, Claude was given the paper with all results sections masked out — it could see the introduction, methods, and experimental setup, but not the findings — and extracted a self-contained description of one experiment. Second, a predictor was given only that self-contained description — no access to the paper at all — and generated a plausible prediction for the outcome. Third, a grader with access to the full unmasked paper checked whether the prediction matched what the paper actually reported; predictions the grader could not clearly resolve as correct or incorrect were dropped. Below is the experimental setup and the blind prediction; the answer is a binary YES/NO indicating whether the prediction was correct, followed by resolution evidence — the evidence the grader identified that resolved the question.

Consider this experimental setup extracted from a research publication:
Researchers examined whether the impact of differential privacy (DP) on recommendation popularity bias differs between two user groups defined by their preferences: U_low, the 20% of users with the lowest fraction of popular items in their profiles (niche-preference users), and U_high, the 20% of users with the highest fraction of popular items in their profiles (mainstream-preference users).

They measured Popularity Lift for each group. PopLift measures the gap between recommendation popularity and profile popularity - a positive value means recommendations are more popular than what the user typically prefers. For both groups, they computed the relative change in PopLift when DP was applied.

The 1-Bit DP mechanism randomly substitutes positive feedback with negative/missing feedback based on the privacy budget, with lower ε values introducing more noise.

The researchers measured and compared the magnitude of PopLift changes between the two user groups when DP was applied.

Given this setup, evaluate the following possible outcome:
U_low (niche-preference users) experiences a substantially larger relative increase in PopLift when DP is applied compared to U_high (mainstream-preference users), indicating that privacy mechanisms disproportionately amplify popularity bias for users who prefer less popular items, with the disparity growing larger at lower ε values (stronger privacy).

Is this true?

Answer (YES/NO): YES